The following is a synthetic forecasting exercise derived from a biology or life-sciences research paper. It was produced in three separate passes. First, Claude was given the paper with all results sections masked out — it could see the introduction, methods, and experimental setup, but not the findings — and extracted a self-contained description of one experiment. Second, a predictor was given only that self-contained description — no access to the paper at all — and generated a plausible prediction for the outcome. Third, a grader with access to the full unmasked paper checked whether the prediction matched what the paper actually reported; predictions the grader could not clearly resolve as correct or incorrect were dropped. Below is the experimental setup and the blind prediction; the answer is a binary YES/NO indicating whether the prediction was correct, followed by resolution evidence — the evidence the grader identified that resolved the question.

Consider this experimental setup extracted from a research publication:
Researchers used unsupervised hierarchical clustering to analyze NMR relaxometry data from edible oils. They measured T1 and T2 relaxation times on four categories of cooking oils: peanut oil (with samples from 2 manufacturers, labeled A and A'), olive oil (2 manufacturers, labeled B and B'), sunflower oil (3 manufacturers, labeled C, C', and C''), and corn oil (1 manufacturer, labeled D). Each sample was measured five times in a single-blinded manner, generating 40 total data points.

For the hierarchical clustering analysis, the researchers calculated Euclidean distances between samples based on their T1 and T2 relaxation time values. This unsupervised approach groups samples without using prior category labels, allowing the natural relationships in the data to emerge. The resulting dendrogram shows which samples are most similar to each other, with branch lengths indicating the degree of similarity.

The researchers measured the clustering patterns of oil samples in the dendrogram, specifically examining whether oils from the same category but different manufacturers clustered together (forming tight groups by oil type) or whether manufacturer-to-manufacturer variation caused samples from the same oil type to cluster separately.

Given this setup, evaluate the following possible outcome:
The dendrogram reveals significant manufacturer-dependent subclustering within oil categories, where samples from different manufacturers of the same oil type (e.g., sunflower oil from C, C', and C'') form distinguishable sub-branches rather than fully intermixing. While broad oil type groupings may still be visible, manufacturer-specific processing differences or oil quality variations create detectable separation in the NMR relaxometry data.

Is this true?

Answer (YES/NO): YES